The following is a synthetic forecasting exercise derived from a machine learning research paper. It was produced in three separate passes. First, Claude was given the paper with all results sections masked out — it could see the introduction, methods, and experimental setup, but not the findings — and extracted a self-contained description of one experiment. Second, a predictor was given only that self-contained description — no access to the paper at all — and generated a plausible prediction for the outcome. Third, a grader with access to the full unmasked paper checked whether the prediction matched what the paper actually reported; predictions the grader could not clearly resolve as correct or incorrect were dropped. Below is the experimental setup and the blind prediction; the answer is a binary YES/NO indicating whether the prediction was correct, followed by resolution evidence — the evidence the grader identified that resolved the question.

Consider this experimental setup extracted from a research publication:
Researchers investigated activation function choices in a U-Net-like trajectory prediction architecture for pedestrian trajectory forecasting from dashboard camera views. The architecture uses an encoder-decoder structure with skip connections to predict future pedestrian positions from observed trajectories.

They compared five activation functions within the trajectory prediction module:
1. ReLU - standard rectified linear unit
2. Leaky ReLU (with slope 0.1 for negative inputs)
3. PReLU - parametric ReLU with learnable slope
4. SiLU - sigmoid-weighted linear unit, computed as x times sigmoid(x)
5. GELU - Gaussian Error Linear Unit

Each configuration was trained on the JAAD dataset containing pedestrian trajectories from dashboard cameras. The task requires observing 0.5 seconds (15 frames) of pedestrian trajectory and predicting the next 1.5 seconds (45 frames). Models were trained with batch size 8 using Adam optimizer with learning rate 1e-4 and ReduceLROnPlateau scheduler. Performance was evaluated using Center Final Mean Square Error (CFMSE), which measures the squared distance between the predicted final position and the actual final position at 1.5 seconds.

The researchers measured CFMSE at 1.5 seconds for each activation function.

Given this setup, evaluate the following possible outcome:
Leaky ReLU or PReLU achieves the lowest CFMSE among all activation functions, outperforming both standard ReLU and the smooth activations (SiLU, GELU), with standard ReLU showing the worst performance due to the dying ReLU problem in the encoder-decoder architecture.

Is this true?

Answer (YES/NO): NO